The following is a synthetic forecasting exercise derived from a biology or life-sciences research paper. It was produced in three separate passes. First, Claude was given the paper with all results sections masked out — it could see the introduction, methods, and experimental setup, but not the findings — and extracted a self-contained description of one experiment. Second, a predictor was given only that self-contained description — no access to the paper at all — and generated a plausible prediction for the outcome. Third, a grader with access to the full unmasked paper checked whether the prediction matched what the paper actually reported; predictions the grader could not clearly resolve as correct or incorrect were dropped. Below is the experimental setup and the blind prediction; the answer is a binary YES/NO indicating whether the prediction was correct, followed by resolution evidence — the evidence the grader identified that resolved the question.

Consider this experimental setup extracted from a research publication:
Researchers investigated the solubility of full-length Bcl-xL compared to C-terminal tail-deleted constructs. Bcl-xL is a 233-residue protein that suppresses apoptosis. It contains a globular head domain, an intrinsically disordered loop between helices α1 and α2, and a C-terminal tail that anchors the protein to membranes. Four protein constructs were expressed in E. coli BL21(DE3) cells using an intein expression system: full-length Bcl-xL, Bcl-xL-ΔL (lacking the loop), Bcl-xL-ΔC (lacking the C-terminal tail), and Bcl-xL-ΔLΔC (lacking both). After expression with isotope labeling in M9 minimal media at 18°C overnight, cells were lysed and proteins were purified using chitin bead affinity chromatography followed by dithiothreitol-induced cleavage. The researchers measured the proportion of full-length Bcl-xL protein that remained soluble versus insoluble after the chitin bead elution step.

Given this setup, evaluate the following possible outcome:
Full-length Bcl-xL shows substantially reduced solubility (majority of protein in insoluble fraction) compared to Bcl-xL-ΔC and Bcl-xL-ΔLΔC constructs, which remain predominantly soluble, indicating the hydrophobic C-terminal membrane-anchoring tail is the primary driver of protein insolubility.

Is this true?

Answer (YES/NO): YES